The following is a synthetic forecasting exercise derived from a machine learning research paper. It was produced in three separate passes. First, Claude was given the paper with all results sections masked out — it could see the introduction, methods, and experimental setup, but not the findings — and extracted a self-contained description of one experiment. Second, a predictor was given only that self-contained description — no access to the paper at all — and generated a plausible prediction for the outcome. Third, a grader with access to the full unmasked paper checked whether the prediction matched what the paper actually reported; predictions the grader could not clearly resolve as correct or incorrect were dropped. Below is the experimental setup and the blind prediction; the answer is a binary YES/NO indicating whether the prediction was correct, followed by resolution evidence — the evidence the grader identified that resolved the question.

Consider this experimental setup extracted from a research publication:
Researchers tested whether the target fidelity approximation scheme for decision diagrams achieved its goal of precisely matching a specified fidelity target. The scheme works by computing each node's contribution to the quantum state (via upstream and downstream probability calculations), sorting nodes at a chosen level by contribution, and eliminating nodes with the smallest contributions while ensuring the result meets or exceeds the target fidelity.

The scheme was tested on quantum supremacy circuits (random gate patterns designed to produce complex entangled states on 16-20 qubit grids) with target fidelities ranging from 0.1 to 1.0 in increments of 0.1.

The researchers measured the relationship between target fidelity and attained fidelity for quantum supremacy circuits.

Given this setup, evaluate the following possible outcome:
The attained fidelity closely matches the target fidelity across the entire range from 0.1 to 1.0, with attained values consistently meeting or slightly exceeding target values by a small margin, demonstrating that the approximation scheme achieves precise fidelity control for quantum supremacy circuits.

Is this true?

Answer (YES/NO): YES